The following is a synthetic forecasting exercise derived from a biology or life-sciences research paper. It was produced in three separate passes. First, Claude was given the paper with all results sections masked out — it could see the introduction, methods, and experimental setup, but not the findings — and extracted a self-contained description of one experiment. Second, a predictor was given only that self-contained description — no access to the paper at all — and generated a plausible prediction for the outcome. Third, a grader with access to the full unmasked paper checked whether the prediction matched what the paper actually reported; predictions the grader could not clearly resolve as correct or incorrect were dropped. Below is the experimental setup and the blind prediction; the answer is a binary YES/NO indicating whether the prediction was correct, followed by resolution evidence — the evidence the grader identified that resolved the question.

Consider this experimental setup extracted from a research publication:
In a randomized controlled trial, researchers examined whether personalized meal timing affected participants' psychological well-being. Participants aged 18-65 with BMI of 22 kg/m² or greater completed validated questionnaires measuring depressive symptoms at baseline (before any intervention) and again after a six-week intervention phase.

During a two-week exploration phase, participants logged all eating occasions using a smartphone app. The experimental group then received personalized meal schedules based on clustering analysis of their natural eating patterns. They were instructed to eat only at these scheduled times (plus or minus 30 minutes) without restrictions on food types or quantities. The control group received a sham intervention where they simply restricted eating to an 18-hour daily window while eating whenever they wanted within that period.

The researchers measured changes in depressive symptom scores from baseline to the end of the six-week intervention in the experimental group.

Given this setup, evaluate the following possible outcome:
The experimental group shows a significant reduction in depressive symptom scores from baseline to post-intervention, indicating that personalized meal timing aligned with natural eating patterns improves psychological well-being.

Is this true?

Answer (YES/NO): YES